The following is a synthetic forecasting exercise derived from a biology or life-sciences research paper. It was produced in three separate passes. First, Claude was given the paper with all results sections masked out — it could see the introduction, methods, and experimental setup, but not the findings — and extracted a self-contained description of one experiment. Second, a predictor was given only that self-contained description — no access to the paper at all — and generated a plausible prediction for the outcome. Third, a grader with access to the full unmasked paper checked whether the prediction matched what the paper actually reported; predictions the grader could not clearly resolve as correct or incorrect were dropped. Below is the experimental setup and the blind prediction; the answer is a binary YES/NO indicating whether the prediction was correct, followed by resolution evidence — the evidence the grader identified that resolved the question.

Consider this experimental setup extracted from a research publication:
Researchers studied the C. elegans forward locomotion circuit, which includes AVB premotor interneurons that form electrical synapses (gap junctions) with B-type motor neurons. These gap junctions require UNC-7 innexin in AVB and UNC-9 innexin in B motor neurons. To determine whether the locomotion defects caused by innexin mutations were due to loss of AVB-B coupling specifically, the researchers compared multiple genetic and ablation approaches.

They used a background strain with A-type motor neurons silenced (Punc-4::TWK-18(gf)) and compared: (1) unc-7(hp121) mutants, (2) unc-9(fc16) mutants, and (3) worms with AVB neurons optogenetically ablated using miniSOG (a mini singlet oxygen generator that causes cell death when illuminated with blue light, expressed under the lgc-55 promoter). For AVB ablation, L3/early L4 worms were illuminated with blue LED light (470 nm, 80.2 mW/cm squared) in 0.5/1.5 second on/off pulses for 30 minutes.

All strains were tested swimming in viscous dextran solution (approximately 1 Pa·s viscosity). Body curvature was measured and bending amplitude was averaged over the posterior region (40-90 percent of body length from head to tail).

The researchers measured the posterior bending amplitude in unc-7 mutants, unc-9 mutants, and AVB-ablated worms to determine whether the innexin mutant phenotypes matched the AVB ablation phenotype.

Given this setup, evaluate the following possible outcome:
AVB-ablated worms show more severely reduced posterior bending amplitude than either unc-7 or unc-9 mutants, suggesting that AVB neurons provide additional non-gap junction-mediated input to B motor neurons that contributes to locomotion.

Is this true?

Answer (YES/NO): NO